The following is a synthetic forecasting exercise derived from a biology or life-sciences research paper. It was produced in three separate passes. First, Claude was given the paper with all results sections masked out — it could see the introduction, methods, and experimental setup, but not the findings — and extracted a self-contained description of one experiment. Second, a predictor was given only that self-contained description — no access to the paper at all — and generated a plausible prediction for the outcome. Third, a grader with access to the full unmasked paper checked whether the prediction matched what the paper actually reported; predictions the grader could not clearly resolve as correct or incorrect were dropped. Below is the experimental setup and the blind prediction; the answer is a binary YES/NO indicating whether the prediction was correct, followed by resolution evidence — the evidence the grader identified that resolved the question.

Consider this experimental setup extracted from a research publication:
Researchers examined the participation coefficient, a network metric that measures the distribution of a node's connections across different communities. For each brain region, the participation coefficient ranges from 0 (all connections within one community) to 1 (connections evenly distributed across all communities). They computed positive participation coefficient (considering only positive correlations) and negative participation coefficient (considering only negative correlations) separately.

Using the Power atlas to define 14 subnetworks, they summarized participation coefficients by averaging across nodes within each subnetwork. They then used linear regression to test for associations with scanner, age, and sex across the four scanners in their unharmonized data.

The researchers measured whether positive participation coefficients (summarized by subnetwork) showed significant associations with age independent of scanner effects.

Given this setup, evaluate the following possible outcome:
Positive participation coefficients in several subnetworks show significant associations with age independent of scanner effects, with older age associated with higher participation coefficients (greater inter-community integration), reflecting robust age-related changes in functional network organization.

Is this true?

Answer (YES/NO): NO